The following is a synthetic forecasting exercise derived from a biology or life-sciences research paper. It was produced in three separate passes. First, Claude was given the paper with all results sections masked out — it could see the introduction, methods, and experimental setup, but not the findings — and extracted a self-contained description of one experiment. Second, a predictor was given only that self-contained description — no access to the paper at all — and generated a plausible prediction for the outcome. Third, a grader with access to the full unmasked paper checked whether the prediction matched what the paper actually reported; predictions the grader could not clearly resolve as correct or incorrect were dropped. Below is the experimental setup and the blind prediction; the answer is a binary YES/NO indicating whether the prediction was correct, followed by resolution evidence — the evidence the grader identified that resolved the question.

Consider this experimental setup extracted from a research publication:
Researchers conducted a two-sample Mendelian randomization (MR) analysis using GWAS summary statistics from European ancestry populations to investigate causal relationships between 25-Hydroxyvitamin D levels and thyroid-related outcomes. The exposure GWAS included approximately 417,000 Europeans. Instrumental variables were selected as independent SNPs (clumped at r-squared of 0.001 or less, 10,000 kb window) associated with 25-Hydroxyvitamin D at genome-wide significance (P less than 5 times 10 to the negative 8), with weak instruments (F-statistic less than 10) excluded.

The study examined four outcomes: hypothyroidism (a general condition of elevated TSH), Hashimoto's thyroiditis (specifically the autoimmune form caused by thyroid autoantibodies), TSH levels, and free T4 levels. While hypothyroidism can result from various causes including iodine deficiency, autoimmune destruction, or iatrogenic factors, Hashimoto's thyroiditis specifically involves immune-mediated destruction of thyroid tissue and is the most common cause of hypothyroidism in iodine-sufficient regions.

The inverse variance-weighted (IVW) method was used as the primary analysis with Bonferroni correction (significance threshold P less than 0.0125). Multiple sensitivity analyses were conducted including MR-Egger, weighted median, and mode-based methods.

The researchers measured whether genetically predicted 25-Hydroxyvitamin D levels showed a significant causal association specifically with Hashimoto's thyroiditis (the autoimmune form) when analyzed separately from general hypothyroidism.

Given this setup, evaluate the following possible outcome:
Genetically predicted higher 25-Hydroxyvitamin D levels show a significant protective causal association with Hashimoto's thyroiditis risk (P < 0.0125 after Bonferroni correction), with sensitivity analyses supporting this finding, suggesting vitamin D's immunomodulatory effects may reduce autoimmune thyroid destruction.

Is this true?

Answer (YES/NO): NO